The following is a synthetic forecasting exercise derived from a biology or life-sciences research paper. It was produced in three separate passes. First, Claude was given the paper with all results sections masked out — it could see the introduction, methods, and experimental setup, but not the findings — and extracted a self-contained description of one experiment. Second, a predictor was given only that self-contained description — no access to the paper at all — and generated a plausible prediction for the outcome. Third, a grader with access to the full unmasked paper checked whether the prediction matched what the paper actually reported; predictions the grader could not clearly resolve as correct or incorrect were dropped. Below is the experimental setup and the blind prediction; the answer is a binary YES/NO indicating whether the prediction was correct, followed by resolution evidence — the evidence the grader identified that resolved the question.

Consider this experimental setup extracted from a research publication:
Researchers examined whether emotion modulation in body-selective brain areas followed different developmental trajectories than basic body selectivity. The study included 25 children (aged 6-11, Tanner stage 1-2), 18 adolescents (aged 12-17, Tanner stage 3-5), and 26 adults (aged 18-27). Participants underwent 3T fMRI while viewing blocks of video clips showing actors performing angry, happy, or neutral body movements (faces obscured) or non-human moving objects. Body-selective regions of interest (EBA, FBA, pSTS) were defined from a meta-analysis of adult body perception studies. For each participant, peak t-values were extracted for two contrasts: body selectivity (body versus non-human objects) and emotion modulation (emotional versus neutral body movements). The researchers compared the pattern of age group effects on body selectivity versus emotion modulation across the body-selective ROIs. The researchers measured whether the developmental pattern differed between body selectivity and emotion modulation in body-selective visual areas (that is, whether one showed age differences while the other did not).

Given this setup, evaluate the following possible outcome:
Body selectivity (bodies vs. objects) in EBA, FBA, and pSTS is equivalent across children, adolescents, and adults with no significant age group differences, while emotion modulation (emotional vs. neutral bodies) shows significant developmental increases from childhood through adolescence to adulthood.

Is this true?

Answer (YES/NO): NO